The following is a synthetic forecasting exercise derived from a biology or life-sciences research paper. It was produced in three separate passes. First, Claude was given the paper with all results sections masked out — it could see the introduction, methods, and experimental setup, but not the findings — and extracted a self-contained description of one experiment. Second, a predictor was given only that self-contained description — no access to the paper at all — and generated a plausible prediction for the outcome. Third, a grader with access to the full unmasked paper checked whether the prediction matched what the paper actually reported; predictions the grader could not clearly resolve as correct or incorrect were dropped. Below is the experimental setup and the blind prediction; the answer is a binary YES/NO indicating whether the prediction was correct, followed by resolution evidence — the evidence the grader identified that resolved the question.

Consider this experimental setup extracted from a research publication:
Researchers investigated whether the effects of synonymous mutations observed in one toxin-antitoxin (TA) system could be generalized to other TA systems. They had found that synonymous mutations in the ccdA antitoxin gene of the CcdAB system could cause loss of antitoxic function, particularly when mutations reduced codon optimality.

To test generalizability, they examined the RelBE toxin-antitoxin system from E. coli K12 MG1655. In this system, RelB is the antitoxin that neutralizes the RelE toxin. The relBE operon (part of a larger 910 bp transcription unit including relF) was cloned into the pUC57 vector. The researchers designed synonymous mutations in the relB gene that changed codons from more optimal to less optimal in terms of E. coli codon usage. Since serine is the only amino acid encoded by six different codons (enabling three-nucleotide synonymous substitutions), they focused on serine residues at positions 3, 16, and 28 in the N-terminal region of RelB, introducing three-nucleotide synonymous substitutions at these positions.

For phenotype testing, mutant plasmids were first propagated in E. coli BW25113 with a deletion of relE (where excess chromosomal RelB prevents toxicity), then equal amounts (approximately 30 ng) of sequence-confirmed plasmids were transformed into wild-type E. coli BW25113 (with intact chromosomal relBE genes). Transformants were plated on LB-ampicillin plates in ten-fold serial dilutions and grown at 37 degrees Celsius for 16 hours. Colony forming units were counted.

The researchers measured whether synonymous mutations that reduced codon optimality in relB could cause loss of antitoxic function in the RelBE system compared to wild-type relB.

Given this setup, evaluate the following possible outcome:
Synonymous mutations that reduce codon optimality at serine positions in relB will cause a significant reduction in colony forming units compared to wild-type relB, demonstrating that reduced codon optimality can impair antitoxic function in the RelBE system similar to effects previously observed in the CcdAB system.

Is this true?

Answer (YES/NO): YES